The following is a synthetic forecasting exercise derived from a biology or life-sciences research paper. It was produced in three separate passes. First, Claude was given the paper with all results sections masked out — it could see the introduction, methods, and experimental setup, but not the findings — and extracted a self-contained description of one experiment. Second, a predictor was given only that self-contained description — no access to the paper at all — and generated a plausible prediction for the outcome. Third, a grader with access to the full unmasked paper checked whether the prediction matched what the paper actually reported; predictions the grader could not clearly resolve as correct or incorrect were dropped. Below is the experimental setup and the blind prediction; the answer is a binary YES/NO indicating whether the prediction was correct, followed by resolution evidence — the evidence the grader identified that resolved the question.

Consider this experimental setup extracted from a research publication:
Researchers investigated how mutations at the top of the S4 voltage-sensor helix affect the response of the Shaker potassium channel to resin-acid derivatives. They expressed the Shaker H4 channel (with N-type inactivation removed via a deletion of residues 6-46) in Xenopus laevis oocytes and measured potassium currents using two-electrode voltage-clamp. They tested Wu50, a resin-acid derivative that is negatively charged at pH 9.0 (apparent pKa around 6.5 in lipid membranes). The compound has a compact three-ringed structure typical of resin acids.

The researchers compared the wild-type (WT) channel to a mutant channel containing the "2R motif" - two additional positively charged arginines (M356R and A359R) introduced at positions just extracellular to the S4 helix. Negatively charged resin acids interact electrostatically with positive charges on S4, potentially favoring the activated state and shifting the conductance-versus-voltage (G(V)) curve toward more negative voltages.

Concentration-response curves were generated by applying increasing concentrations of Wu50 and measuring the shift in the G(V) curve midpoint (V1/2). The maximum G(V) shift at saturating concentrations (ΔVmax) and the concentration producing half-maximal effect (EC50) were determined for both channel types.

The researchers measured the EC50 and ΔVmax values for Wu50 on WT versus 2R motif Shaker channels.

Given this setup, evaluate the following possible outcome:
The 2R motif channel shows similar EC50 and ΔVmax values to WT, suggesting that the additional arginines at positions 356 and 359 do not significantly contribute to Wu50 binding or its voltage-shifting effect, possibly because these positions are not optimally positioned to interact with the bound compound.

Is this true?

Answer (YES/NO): NO